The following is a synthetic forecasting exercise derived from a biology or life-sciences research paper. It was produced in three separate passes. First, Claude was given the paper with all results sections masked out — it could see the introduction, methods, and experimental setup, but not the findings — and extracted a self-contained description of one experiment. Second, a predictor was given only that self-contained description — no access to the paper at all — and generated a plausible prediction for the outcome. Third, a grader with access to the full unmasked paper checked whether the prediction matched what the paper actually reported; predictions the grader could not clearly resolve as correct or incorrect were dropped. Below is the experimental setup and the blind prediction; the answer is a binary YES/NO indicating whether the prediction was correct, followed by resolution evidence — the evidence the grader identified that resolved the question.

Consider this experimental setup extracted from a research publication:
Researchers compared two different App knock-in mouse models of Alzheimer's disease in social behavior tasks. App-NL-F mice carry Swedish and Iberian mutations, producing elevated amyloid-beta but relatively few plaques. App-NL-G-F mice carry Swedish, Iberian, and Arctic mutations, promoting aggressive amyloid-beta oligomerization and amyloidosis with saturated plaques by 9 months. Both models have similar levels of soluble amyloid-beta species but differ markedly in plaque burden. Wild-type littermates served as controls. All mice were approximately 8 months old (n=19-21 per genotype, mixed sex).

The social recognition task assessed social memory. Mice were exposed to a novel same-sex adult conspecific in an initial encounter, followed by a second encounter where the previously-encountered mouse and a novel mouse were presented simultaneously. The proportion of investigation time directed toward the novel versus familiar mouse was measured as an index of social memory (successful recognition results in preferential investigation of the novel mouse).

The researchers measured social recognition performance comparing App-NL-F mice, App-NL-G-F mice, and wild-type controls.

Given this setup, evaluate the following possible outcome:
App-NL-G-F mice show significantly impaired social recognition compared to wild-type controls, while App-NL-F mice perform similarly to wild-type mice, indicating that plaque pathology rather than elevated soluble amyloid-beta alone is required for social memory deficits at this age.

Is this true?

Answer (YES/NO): NO